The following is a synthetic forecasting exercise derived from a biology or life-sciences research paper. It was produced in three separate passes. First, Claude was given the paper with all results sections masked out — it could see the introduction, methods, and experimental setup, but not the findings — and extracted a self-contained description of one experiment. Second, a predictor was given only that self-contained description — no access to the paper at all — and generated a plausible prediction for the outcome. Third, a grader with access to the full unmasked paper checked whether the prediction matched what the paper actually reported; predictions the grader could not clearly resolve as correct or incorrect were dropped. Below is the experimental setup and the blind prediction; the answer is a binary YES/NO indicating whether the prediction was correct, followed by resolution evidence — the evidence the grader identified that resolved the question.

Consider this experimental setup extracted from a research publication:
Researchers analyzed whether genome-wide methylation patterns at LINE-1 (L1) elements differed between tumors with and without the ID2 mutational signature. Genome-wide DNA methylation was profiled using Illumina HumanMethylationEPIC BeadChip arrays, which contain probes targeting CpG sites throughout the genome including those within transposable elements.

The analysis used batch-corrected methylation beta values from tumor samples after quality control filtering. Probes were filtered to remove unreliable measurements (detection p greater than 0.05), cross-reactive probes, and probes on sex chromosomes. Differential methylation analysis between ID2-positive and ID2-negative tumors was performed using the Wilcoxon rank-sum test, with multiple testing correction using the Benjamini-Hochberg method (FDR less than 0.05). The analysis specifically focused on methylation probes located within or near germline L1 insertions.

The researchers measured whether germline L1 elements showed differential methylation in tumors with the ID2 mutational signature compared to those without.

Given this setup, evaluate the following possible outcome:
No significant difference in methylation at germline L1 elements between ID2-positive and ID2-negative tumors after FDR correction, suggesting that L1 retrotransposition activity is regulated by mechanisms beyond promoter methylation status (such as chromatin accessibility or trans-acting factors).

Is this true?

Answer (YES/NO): NO